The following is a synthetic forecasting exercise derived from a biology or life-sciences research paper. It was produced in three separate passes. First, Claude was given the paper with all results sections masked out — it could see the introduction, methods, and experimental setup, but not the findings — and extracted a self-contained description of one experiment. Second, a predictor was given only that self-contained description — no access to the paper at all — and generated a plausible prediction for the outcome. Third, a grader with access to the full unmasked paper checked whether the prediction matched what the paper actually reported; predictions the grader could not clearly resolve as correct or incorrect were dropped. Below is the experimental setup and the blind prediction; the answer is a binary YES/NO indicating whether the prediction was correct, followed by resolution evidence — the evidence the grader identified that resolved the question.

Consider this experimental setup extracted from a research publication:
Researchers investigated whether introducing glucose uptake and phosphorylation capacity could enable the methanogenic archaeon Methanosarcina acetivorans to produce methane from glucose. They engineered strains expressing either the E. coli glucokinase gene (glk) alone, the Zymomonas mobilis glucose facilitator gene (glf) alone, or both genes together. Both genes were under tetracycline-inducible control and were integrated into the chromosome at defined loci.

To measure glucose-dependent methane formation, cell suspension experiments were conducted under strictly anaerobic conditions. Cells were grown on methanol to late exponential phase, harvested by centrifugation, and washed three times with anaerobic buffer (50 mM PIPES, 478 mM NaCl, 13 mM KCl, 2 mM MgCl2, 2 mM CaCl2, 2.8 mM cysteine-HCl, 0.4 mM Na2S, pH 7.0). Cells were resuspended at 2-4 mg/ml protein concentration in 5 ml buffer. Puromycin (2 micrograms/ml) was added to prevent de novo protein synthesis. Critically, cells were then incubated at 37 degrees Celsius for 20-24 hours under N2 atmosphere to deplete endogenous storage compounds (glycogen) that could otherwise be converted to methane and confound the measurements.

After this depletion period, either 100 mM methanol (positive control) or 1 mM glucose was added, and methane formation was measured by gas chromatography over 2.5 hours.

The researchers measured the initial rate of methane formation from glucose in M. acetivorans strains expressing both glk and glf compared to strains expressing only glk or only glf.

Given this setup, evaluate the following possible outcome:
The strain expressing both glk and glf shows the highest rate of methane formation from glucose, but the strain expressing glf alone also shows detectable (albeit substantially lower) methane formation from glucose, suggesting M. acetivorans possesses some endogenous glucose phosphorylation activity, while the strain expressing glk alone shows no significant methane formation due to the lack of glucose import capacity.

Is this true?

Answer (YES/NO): NO